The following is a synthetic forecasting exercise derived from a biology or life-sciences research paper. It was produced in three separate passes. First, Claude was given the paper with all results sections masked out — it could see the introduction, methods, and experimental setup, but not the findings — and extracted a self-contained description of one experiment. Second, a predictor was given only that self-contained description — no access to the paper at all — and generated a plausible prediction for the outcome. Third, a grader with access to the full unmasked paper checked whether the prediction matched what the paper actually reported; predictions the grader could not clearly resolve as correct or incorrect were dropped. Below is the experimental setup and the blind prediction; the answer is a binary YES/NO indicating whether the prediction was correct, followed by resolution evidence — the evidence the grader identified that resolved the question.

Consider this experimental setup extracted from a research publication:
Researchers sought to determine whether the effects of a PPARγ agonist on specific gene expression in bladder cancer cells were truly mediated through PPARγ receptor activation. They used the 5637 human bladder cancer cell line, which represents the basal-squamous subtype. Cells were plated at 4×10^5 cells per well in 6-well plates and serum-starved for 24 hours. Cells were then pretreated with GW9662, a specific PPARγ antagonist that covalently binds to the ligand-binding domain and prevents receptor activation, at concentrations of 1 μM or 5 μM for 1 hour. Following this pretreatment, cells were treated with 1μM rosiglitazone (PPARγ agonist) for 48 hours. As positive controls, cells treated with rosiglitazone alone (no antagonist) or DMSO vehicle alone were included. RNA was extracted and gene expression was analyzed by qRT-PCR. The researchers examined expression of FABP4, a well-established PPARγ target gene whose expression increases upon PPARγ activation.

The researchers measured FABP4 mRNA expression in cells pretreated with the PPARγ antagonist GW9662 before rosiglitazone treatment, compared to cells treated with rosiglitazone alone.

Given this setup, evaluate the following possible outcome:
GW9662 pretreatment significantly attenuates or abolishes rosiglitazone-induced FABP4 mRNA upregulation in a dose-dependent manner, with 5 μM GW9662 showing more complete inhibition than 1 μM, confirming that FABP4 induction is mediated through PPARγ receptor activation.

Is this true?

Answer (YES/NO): NO